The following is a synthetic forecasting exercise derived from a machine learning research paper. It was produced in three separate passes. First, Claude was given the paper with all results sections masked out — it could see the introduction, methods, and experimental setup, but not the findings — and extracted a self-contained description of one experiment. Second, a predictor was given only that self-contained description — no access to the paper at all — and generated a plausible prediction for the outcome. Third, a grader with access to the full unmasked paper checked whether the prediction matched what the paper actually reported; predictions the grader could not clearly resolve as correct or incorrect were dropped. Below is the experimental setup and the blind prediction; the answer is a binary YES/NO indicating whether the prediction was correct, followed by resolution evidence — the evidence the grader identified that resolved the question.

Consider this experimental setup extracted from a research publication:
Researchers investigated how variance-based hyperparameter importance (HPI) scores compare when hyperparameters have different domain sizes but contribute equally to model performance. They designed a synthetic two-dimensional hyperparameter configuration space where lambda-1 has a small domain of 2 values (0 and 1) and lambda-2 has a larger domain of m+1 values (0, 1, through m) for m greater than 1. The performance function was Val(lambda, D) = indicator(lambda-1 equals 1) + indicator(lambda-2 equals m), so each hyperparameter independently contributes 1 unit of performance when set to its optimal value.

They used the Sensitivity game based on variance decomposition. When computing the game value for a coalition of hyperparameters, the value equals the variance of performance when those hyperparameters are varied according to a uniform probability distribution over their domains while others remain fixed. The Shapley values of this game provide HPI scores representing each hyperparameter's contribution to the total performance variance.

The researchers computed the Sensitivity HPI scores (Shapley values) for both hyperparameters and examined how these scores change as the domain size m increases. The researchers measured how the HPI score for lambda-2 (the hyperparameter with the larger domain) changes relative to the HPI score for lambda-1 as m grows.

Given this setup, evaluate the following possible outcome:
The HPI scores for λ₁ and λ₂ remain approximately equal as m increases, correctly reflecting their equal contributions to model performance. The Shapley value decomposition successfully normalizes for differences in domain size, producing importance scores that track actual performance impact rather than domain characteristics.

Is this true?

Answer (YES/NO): NO